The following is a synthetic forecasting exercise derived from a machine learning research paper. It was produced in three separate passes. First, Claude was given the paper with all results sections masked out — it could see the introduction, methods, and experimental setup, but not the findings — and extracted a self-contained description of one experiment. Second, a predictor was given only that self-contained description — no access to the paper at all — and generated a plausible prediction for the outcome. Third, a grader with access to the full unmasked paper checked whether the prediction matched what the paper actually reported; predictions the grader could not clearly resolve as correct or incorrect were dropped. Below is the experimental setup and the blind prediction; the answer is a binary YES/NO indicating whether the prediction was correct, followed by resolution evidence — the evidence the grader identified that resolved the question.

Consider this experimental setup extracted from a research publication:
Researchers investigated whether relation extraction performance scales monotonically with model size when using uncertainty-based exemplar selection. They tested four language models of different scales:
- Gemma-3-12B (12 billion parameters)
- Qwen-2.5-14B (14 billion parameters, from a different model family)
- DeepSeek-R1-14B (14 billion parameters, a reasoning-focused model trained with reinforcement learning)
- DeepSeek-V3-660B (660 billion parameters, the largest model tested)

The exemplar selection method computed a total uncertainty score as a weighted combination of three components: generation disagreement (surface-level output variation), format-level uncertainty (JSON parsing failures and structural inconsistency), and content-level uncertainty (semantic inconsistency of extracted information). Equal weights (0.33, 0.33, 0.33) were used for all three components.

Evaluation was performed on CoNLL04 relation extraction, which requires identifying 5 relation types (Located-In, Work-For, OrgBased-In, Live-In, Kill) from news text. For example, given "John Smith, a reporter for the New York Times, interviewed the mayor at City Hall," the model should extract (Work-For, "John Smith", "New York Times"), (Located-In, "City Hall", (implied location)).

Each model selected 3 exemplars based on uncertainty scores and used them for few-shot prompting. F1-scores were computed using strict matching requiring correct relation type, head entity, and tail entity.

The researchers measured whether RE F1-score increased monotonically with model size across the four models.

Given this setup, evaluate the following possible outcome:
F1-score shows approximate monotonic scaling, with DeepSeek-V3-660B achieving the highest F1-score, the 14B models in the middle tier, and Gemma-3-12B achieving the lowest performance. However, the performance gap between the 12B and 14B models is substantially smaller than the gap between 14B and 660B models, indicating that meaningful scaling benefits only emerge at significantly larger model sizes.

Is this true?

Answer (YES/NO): NO